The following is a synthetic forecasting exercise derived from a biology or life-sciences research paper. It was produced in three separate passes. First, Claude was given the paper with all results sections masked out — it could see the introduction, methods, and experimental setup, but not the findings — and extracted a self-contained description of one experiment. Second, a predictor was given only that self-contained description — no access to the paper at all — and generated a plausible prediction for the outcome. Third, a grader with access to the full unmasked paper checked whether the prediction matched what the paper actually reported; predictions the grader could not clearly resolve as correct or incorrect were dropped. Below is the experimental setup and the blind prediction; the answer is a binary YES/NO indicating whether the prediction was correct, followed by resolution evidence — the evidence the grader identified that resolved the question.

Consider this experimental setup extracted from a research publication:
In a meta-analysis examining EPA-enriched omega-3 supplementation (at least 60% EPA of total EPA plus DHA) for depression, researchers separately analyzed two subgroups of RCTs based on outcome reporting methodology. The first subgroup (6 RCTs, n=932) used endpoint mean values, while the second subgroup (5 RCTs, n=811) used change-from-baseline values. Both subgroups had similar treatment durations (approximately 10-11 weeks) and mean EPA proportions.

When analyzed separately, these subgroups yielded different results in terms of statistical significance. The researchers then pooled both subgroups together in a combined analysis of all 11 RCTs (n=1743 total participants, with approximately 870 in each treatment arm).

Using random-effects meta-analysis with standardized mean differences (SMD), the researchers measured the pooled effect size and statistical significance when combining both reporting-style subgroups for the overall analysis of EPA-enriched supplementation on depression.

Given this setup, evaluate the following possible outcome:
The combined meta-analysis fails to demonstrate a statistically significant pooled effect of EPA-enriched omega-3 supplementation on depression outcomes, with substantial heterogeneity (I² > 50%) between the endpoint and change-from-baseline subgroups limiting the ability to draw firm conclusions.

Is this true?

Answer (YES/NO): NO